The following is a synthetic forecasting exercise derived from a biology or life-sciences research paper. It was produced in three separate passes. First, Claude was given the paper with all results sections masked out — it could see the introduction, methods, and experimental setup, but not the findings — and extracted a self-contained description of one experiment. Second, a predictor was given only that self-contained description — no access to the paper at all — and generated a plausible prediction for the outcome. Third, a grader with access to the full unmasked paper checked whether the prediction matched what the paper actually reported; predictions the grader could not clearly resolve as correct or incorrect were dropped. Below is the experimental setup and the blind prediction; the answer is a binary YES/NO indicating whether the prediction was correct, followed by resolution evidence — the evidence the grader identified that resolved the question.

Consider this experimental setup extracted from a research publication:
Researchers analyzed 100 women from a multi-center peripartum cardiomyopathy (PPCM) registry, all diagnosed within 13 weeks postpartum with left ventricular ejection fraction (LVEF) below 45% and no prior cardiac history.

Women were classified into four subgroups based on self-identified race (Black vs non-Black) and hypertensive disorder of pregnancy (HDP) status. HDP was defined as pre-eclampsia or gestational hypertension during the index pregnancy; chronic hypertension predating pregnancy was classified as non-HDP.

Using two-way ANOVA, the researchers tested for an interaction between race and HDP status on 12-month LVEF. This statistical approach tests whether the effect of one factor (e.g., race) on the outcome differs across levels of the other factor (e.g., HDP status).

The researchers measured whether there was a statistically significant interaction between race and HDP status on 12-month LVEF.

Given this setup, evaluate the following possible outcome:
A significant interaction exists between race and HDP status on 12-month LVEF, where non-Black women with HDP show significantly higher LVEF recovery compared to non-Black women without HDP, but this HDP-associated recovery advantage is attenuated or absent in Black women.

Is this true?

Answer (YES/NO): NO